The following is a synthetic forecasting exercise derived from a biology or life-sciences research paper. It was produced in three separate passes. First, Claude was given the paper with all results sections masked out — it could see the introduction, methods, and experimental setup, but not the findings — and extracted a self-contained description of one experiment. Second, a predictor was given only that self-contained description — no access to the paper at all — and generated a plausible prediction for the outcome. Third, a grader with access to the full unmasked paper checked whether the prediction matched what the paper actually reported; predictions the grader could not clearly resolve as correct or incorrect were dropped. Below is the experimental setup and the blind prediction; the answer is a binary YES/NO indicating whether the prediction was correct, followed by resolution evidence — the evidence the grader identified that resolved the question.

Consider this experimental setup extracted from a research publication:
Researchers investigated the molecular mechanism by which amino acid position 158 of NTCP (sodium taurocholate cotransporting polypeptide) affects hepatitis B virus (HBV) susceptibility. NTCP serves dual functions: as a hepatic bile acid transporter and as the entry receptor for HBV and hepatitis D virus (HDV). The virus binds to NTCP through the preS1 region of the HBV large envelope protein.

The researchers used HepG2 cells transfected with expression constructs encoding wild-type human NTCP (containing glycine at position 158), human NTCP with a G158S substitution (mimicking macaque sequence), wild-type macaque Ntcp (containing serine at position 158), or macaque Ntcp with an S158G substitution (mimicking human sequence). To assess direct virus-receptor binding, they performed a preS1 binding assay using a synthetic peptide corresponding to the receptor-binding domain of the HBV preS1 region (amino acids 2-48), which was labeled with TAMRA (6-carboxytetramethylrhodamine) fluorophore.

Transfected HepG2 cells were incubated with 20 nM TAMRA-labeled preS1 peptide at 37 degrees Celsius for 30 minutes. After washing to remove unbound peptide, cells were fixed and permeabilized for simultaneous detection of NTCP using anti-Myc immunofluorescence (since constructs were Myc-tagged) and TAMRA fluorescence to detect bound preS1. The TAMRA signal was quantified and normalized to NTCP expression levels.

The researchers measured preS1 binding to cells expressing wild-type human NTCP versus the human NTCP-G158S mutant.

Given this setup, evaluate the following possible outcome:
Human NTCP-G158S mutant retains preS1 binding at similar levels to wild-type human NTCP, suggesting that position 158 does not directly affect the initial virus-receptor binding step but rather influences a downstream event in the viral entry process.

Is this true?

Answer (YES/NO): NO